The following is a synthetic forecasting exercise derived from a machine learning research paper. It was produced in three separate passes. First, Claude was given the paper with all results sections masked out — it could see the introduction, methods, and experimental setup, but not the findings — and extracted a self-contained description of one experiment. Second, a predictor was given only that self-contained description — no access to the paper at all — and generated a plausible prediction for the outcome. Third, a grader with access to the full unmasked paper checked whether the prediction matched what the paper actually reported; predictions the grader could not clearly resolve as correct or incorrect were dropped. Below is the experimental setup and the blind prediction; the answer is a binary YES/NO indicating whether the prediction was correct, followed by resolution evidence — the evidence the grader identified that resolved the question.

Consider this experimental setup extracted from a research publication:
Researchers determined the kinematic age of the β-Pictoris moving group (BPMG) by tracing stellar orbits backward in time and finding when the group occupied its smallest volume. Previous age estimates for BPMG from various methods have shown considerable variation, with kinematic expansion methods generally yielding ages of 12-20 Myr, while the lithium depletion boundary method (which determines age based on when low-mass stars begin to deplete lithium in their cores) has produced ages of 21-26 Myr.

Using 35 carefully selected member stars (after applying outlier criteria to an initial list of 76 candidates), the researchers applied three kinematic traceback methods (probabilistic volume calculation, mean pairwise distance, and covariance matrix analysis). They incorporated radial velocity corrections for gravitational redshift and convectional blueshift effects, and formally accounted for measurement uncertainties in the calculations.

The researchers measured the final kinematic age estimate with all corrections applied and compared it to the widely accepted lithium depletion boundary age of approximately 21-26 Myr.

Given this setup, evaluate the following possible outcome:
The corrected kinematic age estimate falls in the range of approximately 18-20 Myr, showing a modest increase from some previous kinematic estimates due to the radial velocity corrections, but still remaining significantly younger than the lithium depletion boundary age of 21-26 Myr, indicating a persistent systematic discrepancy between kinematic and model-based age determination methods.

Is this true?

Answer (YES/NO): NO